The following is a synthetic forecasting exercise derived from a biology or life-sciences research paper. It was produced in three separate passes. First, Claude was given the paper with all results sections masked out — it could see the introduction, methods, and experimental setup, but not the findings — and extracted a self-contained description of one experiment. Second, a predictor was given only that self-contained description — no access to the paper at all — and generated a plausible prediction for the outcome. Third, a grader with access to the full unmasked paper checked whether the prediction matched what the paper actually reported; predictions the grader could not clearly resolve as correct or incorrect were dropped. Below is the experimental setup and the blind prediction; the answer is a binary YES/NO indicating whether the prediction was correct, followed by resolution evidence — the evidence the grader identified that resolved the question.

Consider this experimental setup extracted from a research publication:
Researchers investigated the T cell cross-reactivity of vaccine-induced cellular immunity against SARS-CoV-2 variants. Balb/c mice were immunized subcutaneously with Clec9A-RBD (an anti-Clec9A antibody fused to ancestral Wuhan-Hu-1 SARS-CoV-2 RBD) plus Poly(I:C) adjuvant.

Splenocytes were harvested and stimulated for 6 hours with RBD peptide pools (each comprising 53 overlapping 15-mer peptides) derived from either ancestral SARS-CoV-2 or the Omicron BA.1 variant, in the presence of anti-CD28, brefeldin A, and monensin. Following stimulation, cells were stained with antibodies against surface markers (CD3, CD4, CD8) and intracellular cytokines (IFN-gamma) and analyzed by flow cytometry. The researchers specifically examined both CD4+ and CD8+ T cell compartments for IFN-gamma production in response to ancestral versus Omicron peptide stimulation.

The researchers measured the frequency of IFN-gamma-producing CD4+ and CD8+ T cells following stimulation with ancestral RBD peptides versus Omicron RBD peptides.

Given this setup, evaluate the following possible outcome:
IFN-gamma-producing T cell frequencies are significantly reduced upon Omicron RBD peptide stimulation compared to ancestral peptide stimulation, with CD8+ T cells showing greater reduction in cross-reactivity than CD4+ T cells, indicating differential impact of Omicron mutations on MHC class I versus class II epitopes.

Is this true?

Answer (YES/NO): NO